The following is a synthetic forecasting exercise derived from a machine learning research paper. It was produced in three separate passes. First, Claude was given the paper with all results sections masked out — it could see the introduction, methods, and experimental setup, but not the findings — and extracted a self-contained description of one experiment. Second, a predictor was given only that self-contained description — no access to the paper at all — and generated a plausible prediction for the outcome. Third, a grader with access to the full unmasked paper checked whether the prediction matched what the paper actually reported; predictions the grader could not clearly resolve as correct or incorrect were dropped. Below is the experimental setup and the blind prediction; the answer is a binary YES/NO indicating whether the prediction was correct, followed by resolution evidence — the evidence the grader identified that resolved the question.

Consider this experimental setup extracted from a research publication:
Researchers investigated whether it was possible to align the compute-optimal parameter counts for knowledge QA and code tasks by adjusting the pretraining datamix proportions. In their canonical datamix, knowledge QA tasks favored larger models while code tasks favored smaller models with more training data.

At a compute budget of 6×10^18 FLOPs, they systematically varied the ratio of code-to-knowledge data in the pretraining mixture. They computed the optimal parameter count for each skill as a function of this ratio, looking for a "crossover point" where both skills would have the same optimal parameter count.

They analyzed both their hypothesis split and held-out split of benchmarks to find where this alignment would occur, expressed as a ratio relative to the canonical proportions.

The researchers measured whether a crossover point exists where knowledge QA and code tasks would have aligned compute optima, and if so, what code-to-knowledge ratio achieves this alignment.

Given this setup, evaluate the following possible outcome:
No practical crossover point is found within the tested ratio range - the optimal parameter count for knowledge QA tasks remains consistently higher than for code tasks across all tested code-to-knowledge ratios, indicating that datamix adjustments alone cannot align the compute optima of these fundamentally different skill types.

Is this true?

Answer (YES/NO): NO